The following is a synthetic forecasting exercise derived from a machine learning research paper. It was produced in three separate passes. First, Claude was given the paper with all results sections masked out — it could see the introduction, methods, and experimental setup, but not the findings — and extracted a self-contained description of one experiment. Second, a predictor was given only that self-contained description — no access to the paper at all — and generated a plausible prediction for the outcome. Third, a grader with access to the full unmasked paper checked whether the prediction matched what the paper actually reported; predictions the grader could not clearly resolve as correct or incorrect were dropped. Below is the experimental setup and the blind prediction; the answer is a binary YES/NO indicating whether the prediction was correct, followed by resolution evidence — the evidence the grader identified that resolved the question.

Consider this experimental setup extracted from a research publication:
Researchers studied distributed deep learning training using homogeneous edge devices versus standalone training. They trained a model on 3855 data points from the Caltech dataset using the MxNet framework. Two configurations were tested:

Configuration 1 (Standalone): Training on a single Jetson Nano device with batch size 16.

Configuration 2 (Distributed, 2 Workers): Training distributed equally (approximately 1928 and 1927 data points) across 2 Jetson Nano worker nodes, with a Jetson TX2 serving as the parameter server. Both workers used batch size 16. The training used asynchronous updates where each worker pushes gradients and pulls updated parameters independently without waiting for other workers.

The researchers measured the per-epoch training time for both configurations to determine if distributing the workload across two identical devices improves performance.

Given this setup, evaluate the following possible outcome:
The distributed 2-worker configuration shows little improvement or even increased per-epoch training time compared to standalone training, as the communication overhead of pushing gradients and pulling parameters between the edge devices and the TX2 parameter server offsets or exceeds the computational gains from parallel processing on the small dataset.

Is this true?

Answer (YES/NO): NO